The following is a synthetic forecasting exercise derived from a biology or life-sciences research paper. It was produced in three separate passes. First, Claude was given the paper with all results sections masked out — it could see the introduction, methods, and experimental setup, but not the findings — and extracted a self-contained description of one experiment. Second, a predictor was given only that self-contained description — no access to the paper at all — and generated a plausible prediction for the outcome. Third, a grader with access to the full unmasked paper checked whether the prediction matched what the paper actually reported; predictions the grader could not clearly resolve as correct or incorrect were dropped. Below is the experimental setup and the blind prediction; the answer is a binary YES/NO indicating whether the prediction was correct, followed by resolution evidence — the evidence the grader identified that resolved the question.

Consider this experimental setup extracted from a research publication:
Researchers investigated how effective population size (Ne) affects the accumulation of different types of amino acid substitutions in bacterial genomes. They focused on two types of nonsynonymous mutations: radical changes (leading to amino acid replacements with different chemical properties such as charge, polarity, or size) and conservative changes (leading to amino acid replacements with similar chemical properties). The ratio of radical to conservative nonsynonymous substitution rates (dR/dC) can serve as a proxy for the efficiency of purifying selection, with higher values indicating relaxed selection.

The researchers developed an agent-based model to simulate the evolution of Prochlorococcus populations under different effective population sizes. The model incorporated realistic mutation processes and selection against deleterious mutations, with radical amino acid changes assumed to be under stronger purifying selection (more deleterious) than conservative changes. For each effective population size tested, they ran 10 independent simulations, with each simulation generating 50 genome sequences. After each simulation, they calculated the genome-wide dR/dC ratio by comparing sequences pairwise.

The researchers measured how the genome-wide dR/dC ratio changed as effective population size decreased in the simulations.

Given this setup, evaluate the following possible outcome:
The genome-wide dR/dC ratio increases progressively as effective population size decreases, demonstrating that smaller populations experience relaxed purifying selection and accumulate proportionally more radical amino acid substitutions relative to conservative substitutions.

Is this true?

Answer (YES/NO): NO